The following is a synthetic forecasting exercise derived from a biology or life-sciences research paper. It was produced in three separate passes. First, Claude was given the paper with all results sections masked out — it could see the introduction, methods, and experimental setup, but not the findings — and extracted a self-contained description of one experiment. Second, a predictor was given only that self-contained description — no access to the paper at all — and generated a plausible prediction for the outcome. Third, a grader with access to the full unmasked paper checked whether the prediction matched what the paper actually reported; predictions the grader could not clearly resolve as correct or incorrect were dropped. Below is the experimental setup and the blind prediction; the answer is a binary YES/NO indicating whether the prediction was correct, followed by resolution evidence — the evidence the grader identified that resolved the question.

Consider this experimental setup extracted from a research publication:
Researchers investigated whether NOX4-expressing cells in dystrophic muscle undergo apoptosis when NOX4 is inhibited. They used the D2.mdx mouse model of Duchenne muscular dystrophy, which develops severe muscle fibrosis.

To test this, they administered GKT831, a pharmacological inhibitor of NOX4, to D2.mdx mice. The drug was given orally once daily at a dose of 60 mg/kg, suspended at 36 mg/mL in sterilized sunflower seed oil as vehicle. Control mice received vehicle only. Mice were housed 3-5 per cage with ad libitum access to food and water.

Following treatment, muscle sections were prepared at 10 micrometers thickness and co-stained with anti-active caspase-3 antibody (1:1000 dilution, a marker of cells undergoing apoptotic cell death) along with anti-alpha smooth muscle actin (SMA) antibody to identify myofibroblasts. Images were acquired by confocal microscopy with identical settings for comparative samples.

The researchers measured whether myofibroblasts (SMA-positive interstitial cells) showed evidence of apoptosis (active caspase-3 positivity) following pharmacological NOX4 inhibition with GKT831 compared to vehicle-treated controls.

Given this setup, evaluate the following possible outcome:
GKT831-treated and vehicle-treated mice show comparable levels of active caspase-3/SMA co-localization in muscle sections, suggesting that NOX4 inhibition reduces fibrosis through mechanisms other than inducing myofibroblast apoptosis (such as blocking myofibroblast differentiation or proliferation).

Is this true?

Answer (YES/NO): NO